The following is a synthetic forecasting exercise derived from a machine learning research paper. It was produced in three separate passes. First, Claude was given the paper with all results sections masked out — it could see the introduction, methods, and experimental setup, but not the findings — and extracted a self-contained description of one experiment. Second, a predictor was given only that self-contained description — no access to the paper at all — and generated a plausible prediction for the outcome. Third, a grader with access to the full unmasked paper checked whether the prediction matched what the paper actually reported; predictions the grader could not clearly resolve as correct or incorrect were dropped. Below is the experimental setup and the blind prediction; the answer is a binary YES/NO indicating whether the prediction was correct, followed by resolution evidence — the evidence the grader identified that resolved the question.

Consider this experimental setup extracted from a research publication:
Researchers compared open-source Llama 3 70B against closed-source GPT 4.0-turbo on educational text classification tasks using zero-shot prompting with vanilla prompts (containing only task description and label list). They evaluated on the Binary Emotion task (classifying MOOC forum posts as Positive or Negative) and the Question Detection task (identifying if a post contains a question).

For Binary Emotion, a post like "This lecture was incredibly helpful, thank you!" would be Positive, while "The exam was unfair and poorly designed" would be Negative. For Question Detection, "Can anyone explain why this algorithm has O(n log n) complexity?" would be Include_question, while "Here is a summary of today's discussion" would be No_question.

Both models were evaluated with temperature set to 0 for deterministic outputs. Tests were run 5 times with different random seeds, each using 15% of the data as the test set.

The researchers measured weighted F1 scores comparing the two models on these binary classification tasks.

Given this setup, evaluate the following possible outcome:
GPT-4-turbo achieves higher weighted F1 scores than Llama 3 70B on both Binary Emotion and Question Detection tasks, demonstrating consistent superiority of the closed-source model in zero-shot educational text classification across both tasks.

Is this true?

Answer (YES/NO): NO